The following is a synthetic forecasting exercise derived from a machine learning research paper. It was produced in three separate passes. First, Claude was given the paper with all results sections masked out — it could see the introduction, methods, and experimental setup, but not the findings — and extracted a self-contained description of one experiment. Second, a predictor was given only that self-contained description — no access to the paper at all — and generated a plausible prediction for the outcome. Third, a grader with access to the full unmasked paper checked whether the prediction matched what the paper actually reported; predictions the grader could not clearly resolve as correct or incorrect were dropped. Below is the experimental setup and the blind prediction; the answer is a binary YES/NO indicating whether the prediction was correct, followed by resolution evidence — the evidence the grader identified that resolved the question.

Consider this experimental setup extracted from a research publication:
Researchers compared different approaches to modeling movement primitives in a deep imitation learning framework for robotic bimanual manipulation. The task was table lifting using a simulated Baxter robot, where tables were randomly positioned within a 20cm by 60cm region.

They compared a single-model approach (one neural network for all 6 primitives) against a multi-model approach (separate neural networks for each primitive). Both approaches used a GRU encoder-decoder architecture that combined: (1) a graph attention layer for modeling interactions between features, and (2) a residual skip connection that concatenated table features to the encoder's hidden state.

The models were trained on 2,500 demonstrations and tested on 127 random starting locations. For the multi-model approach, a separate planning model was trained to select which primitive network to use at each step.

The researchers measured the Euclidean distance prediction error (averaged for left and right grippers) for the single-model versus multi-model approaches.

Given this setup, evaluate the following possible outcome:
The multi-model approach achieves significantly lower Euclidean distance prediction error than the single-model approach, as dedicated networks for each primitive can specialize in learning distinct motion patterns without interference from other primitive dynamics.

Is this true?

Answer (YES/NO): NO